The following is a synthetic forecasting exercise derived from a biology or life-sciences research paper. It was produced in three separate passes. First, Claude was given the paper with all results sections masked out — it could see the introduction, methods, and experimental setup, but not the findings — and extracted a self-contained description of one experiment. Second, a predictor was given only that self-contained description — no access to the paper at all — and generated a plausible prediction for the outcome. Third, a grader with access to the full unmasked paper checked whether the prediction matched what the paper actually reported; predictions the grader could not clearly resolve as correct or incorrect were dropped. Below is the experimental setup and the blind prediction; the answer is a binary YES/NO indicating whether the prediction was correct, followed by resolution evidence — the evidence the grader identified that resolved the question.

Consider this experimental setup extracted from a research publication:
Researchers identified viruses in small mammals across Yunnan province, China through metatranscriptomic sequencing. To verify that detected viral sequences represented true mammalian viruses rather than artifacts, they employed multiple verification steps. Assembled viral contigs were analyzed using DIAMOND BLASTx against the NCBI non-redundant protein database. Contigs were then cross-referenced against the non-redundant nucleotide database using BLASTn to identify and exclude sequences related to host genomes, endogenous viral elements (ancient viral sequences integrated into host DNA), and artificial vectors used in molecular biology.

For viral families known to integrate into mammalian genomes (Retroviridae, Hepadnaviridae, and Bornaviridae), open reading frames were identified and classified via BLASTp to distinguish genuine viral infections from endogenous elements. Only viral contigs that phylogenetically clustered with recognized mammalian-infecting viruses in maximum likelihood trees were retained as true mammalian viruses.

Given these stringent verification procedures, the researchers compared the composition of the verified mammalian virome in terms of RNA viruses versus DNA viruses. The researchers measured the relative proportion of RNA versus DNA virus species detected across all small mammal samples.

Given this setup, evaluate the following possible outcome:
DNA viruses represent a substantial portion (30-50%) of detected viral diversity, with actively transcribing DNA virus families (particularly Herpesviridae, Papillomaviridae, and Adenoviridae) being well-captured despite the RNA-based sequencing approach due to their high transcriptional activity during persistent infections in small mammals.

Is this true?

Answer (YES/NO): NO